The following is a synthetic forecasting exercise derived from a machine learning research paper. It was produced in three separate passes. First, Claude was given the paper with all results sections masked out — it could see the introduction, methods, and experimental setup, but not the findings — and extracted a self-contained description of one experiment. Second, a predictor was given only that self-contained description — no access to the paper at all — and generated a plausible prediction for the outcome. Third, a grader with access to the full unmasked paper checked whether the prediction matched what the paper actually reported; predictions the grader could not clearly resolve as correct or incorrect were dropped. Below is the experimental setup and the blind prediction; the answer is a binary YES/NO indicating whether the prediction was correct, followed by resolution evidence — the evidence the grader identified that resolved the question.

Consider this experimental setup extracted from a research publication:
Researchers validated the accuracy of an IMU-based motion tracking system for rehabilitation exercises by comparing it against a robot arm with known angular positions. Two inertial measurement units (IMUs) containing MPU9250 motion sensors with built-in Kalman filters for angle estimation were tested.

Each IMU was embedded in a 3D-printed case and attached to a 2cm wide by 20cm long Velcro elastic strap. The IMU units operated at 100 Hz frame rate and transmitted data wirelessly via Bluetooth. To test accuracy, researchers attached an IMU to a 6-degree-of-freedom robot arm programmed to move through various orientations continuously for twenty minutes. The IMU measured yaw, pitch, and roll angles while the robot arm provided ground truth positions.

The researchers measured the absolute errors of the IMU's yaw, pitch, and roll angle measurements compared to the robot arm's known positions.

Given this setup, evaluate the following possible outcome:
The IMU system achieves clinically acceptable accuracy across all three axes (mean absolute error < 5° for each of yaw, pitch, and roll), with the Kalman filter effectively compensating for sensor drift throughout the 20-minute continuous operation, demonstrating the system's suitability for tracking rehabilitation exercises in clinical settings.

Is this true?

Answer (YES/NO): YES